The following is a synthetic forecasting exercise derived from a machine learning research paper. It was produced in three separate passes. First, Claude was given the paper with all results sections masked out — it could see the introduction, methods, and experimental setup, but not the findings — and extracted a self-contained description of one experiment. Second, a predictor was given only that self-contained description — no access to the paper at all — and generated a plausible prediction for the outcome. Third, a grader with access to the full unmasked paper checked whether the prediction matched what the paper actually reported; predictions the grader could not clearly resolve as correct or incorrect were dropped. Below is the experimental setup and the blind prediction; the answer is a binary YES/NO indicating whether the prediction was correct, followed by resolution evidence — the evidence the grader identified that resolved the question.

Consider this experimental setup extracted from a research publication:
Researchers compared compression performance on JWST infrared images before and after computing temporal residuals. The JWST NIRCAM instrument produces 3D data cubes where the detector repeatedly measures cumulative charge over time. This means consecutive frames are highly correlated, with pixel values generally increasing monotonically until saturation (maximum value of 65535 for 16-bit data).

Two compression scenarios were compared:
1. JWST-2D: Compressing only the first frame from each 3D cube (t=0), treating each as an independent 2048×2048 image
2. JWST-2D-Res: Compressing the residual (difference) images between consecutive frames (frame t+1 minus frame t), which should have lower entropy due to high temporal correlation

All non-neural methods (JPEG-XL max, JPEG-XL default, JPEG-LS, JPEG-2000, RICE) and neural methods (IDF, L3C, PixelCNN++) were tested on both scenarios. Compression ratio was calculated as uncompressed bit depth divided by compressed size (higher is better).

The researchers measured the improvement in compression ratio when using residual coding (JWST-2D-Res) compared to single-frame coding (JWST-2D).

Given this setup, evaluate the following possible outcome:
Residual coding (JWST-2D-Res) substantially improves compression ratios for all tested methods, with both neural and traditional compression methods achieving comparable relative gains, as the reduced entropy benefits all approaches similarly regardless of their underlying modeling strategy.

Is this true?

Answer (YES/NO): NO